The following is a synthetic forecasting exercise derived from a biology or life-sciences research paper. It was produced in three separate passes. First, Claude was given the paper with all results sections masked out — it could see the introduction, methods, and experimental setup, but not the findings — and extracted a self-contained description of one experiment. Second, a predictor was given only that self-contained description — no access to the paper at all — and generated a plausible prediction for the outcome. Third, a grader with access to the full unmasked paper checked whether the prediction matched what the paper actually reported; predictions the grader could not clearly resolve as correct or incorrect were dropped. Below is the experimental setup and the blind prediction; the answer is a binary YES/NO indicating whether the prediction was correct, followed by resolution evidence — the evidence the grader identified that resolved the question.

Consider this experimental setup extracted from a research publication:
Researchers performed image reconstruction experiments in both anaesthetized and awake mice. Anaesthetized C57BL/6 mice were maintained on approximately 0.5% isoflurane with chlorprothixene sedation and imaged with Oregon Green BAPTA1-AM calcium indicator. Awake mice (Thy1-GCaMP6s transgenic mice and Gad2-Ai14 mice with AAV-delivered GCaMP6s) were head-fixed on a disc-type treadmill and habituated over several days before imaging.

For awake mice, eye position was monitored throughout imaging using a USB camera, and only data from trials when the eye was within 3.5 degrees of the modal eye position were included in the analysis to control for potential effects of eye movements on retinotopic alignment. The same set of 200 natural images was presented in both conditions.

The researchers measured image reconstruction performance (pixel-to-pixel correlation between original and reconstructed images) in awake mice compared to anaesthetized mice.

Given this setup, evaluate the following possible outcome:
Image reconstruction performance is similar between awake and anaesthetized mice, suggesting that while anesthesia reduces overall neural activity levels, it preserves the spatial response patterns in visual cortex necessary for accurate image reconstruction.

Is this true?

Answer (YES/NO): YES